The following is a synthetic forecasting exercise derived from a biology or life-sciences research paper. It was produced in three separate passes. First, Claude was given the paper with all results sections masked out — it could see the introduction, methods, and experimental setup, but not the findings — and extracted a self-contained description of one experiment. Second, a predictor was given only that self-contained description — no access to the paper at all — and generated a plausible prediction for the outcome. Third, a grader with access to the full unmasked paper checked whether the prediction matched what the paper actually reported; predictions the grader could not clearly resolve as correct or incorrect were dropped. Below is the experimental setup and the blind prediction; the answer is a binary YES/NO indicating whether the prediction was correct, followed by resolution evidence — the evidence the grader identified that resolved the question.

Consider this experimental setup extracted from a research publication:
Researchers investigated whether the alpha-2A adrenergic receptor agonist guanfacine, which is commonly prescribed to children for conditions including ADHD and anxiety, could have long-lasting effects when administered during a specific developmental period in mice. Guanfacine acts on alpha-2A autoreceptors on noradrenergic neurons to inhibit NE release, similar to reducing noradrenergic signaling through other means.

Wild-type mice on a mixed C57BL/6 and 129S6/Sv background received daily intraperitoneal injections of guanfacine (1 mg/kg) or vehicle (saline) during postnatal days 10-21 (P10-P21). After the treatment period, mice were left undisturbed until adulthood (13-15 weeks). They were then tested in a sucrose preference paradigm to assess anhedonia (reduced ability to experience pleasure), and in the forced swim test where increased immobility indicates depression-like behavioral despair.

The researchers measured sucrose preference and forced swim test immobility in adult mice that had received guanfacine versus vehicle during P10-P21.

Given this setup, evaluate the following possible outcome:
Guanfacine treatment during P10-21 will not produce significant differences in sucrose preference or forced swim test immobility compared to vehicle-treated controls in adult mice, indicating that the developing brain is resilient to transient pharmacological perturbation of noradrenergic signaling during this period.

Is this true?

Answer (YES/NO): NO